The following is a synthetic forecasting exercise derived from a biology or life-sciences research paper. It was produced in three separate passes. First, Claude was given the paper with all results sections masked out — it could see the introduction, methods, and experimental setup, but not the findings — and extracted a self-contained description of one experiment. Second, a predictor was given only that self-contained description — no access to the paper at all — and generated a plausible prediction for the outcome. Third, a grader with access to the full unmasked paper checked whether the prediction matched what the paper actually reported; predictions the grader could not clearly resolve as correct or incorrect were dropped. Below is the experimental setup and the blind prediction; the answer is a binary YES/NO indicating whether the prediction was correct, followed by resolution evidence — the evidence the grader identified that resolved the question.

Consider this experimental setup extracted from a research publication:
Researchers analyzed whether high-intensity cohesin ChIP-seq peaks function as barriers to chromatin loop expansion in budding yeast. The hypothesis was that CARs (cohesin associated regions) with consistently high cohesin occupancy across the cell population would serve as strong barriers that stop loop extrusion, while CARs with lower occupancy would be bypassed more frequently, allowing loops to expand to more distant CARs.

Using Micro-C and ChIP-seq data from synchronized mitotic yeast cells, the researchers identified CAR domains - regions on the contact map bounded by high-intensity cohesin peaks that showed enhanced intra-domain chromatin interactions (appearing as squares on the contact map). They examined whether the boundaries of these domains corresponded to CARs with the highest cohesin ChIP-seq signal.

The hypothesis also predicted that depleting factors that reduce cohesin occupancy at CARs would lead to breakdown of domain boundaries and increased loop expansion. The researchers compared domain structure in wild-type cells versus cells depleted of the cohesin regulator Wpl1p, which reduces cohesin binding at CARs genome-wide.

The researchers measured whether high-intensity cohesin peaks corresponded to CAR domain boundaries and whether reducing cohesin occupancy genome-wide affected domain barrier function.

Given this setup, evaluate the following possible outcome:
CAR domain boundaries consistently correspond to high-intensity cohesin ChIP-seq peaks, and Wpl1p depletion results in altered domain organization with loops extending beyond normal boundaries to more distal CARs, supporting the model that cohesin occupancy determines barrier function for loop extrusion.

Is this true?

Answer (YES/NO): YES